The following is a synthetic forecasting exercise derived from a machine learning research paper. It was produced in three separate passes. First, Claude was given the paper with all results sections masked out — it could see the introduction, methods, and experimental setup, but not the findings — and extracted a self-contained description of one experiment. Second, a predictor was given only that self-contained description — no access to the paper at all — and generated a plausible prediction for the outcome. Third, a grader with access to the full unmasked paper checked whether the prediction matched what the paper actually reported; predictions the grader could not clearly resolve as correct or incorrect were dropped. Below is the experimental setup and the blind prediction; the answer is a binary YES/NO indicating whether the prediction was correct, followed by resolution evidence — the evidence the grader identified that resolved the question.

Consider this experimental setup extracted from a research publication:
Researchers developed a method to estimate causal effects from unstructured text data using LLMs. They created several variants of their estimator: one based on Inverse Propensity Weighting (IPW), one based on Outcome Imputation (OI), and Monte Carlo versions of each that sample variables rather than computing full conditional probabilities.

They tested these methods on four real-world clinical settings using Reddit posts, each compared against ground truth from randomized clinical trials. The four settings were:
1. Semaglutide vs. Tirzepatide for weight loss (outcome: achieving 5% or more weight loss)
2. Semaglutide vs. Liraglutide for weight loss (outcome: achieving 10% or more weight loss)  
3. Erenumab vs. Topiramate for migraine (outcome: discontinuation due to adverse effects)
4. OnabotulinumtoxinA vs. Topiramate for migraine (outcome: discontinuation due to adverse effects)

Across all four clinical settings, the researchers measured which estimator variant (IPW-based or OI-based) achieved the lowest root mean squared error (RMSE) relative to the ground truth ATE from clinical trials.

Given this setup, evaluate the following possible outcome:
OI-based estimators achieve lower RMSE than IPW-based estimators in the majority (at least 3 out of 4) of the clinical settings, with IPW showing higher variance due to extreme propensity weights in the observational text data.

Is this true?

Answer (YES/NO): NO